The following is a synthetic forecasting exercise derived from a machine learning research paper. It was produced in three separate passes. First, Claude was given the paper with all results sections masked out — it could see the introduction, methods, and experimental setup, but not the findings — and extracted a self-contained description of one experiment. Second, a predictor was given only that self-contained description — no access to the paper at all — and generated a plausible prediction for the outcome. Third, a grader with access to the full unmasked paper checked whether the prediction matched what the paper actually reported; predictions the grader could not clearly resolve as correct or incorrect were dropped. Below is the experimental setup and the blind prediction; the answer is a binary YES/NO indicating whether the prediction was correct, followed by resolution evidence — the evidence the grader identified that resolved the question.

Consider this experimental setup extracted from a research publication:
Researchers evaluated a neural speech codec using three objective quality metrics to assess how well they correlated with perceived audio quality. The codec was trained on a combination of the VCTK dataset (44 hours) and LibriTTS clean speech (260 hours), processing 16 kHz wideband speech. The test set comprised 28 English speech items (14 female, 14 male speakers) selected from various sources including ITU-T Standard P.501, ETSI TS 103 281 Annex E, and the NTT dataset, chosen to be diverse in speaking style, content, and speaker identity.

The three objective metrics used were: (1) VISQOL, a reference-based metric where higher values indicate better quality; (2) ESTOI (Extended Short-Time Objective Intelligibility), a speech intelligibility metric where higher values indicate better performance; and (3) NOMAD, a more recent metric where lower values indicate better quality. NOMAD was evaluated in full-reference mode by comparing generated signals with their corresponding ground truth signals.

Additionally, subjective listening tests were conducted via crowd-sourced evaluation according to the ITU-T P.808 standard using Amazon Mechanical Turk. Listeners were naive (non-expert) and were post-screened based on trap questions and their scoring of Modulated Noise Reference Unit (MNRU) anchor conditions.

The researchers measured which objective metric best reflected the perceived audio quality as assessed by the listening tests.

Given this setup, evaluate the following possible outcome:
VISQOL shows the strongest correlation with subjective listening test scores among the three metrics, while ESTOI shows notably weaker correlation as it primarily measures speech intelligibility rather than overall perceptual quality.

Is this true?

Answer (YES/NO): NO